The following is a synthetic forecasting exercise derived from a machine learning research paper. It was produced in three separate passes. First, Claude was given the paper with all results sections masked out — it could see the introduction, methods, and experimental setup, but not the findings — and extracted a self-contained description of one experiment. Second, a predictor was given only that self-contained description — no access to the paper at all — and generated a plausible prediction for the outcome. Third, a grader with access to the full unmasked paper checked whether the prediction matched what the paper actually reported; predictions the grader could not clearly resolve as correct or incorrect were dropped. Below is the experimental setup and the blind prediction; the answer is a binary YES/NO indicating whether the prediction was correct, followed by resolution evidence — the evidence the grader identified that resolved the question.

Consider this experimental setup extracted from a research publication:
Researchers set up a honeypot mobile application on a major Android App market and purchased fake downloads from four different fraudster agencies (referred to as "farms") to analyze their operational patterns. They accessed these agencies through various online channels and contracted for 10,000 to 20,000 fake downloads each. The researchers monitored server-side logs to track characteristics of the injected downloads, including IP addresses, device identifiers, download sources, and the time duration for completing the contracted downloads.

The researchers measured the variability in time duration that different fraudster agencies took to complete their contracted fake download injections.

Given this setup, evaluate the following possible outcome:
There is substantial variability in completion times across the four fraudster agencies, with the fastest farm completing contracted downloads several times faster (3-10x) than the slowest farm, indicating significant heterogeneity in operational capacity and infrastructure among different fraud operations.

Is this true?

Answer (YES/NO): NO